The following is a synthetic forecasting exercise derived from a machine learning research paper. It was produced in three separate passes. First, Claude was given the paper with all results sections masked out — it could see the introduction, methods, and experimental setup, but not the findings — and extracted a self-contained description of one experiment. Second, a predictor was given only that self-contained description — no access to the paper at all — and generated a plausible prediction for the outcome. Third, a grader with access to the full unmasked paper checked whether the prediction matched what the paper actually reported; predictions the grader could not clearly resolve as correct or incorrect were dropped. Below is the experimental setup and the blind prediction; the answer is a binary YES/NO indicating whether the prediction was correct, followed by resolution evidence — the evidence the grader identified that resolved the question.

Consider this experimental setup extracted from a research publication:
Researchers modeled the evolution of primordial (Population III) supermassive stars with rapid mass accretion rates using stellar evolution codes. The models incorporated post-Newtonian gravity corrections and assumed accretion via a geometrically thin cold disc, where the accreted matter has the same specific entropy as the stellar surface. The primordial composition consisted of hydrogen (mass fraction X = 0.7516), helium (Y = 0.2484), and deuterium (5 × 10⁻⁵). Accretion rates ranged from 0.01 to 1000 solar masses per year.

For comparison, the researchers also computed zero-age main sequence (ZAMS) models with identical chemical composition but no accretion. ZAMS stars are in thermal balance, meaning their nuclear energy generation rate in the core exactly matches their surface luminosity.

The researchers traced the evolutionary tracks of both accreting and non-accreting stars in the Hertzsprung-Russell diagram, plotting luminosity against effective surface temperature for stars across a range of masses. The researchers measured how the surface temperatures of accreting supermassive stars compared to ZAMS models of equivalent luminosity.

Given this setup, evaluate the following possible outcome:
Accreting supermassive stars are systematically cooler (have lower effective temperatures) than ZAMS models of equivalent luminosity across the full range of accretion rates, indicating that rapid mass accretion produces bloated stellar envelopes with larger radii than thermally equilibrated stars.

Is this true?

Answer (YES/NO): YES